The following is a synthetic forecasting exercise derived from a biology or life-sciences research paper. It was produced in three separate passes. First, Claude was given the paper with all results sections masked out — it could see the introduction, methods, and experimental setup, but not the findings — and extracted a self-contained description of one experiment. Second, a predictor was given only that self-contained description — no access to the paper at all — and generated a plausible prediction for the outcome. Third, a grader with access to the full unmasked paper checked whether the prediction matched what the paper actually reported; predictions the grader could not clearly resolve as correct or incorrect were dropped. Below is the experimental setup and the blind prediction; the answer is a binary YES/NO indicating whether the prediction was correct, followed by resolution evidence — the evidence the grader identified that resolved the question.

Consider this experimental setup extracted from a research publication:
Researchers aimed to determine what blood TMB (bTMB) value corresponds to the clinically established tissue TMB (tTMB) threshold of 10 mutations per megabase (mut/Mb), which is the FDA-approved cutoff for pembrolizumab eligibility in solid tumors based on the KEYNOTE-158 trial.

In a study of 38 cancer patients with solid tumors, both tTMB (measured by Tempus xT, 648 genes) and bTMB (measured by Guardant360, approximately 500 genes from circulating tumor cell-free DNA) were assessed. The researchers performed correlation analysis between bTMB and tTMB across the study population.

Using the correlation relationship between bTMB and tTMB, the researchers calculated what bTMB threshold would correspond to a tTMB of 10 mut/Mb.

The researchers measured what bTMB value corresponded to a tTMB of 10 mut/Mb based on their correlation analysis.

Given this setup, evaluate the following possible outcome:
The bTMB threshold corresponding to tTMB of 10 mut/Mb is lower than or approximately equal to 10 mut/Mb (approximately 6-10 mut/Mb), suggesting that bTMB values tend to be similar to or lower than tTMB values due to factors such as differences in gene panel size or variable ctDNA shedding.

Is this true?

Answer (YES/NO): NO